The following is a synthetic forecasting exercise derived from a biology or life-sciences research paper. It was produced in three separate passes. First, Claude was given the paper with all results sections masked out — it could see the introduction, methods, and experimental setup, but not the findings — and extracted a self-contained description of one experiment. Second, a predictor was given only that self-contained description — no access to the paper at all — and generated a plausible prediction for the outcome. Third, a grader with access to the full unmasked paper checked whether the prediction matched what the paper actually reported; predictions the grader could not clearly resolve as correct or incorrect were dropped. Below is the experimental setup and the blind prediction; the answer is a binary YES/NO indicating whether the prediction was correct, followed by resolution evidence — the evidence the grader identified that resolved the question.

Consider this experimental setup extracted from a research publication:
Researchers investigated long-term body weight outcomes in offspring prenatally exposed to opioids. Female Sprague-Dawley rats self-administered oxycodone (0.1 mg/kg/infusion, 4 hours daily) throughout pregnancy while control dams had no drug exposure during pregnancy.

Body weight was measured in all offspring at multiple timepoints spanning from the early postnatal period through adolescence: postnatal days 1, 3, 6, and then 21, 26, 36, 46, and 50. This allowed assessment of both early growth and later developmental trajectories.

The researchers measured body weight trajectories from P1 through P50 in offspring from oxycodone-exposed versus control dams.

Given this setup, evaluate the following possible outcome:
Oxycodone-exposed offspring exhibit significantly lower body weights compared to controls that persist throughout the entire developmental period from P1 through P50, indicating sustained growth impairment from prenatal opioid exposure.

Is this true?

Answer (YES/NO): YES